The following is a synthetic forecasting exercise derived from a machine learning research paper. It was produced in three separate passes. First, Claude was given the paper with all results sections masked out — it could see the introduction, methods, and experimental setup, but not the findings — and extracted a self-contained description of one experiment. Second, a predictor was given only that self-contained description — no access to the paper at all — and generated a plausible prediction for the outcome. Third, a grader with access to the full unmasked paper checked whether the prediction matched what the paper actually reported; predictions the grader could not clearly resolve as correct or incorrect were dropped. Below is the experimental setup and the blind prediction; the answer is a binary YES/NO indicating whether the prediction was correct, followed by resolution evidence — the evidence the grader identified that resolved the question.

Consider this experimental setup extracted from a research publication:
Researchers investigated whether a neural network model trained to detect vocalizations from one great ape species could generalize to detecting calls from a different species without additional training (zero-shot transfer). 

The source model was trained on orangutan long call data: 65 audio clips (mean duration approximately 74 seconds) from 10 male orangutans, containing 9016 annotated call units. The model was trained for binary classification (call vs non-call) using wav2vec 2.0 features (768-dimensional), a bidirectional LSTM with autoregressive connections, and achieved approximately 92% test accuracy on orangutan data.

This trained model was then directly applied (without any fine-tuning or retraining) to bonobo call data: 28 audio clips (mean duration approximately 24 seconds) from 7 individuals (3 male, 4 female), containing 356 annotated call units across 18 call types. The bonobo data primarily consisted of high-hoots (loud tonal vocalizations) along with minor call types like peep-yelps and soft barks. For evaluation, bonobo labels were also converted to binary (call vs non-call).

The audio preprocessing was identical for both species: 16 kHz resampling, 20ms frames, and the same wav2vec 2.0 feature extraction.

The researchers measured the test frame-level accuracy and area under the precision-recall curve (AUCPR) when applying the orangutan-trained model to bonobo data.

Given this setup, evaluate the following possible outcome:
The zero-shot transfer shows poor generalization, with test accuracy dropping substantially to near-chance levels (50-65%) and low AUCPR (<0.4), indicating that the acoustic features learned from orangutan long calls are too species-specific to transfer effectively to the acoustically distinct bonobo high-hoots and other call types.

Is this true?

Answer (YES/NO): NO